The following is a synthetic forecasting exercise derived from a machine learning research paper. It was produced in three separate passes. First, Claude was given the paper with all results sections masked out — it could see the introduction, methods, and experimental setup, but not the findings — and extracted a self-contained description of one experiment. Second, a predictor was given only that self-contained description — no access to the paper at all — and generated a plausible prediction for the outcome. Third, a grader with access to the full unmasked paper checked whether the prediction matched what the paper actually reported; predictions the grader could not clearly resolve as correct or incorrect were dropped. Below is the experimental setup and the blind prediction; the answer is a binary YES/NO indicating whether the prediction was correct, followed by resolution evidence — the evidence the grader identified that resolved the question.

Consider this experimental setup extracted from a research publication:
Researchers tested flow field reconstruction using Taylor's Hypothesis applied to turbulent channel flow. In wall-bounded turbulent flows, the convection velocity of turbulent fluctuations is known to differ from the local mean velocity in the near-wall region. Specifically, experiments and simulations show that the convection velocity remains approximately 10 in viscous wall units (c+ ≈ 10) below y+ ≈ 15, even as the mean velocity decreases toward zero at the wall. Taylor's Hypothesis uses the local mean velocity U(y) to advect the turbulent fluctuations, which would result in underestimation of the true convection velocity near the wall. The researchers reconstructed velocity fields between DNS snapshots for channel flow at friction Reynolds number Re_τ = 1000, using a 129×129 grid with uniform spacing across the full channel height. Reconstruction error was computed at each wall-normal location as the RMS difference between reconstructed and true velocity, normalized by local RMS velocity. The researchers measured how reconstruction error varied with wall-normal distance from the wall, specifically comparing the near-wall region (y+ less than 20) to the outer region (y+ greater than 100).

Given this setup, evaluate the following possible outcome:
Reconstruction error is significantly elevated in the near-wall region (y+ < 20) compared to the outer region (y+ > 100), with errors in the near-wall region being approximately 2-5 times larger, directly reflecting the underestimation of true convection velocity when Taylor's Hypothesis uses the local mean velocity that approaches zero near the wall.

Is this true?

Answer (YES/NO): NO